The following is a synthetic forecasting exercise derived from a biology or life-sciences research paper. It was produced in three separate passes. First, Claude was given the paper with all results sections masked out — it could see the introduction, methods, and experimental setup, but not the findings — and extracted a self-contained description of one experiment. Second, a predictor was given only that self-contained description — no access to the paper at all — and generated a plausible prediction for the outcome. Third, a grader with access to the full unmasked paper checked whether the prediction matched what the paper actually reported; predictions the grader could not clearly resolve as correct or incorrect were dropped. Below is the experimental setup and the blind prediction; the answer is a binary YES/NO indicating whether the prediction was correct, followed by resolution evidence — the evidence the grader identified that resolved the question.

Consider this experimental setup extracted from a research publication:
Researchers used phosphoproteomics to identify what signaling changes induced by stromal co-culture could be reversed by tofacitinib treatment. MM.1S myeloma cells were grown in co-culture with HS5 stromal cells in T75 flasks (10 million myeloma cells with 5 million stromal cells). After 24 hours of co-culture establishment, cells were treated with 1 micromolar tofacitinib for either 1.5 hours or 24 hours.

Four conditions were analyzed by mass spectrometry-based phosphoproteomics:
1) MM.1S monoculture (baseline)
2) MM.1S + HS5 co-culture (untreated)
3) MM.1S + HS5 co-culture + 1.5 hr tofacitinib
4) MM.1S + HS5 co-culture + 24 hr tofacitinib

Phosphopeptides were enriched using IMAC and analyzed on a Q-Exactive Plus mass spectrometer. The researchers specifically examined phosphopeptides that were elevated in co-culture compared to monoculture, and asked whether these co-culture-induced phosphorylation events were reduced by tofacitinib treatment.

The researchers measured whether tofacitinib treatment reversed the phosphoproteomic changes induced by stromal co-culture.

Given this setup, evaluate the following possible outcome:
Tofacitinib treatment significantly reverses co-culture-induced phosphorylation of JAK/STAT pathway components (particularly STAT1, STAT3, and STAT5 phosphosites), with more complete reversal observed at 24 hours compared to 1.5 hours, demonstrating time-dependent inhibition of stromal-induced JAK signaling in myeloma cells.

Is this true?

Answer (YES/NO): NO